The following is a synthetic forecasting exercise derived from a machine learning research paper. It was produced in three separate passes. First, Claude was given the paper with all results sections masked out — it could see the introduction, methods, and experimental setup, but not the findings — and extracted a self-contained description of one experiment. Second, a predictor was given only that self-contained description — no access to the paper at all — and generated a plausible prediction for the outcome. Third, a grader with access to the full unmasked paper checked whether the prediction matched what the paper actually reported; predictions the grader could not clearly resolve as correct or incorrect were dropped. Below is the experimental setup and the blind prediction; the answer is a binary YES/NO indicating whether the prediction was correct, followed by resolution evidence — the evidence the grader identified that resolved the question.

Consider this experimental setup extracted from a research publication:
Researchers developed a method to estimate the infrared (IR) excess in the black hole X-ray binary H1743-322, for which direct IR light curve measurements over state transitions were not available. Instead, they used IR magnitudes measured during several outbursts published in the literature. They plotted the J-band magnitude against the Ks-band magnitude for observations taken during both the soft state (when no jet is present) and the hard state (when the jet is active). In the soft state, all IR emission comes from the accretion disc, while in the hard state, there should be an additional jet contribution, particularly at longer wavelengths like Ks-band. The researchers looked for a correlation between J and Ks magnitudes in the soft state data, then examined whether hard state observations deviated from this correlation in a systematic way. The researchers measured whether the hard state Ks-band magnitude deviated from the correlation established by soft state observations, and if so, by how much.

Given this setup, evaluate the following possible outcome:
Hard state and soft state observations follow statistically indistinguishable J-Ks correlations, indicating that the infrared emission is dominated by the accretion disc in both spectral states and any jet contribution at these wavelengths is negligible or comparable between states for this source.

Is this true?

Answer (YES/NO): NO